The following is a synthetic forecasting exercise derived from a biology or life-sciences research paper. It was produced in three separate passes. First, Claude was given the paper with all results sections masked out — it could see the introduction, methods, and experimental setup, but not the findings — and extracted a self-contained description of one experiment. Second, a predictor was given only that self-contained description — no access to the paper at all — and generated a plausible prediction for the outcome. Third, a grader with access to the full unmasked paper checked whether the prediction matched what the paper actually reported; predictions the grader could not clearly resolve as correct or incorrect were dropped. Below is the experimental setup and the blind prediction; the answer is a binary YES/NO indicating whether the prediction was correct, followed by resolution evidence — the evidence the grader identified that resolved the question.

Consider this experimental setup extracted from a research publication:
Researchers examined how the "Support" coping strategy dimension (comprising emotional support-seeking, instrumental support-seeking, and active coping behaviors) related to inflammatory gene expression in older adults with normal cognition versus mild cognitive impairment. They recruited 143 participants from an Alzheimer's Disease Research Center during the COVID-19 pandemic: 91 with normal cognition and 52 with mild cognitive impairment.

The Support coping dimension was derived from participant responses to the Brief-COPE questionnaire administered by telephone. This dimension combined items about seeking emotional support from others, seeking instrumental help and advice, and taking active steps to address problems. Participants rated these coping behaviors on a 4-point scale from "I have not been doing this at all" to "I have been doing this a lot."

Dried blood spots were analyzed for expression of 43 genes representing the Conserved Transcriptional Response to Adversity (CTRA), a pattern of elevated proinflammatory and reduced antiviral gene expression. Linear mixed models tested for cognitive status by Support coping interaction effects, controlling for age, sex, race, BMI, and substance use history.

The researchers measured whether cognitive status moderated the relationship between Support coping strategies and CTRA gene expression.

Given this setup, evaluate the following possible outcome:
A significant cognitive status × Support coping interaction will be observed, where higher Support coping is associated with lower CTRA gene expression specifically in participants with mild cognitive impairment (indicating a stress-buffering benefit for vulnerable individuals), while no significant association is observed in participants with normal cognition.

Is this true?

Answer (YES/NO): NO